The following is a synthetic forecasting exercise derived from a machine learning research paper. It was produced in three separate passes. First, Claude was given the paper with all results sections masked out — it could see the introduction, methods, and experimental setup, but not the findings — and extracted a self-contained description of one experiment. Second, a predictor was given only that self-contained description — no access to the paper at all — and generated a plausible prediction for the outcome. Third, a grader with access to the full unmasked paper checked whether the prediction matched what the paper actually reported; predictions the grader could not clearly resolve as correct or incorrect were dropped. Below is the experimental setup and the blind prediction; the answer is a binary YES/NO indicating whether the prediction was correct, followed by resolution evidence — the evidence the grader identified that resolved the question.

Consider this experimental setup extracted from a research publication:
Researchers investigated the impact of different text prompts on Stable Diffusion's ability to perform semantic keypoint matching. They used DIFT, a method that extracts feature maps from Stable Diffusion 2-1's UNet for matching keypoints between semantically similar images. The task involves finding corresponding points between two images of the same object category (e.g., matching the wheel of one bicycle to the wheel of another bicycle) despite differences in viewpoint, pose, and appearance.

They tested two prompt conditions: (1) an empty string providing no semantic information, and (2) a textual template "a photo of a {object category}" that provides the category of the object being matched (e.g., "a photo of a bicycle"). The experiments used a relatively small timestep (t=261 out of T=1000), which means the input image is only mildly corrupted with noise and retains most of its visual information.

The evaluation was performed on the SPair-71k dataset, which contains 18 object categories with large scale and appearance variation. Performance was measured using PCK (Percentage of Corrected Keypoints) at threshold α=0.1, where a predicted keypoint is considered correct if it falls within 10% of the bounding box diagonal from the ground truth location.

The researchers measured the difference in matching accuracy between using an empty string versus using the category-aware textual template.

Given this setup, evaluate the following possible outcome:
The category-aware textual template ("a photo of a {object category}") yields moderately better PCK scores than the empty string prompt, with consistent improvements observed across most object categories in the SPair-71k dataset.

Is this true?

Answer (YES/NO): NO